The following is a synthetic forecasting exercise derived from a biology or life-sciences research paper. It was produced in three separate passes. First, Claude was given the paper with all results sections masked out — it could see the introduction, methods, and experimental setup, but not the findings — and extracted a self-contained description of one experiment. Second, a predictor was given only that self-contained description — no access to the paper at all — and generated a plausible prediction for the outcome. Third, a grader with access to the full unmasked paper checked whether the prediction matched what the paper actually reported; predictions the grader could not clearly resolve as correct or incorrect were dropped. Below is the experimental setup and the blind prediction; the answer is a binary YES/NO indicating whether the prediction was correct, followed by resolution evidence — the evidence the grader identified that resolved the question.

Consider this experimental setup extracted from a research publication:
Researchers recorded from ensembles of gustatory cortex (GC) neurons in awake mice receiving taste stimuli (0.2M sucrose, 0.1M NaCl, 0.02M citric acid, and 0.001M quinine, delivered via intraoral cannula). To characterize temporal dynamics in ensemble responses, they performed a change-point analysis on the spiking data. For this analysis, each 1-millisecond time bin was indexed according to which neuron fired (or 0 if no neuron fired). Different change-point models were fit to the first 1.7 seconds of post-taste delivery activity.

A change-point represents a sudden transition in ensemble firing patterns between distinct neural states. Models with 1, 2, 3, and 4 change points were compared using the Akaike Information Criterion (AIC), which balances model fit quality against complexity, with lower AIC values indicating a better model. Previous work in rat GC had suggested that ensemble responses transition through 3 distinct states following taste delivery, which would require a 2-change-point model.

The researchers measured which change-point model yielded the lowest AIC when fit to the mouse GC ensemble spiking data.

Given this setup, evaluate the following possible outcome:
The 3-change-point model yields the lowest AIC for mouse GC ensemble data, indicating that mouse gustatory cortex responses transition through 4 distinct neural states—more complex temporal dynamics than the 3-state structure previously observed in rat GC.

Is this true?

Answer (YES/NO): NO